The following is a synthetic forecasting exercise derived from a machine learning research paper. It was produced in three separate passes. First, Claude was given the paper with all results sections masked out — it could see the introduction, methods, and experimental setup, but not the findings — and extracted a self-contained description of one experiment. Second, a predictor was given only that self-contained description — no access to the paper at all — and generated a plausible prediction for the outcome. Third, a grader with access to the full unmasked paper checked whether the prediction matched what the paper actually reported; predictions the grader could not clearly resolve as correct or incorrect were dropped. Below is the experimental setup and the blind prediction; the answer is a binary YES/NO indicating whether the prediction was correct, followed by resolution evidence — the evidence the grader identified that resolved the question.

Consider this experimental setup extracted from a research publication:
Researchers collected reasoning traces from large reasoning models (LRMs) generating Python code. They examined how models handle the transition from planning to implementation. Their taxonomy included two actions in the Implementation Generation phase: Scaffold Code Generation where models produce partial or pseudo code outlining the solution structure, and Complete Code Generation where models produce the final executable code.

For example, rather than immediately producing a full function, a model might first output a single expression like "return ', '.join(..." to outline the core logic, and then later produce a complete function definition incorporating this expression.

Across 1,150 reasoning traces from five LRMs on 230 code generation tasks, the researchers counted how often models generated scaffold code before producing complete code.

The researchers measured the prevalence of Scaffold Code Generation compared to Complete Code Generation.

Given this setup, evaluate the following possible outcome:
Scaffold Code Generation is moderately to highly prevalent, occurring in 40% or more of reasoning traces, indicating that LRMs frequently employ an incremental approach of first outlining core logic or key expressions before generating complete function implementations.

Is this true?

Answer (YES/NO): NO